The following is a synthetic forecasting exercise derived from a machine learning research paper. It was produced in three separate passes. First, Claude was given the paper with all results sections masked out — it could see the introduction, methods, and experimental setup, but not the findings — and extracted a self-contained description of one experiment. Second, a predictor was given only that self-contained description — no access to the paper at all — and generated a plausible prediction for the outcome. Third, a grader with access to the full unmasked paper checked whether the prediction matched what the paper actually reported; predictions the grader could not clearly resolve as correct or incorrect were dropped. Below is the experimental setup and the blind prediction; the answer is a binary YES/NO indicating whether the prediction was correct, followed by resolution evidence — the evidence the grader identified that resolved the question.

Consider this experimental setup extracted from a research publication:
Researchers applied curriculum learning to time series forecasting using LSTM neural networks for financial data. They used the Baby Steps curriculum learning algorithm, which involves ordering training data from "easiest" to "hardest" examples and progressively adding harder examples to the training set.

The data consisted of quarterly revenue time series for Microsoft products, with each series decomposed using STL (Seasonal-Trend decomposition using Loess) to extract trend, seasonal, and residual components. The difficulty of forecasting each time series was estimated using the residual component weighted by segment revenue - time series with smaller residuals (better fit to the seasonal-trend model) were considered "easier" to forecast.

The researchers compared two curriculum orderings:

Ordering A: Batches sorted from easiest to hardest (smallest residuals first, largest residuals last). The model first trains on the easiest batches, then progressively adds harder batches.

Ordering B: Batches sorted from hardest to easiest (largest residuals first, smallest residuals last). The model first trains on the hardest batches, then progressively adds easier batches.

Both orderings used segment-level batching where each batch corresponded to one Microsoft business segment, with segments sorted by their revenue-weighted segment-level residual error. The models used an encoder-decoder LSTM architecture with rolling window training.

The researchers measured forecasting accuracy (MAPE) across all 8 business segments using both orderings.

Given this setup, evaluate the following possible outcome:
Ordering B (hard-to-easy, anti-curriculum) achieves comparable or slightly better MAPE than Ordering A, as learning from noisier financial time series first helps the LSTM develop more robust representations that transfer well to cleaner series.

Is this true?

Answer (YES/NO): NO